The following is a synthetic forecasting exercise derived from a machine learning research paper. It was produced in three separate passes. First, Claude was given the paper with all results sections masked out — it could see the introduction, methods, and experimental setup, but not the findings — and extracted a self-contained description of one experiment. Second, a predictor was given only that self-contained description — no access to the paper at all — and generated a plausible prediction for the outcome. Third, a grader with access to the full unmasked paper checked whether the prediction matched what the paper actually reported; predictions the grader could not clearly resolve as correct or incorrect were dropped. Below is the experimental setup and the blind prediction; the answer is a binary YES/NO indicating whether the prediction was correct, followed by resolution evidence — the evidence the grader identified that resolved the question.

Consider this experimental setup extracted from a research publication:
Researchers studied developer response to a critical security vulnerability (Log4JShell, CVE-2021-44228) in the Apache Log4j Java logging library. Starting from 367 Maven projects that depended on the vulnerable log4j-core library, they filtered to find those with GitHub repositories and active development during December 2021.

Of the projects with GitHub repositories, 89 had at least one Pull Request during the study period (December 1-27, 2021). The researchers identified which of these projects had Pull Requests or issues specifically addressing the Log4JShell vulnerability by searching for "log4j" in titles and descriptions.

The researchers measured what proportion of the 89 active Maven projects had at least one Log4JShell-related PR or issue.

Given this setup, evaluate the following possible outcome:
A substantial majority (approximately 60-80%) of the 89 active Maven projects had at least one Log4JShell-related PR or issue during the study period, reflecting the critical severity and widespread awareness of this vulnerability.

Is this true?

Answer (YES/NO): NO